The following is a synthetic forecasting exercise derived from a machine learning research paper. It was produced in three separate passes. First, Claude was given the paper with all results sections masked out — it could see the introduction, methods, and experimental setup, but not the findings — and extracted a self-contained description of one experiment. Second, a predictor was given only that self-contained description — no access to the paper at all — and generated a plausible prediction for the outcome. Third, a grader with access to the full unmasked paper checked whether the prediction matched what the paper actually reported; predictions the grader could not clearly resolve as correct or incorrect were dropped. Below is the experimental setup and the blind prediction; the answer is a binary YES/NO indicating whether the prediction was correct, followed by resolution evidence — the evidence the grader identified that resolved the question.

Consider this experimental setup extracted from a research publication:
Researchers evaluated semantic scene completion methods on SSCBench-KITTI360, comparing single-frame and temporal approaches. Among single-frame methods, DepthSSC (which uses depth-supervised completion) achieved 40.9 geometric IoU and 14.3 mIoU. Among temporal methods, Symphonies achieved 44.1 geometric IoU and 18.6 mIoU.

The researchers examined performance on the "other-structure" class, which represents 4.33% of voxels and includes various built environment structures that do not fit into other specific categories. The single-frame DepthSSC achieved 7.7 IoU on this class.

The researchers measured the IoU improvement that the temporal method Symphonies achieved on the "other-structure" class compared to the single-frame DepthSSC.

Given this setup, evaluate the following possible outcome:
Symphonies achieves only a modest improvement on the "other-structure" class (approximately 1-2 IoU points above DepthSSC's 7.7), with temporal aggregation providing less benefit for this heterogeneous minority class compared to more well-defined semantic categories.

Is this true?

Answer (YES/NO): NO